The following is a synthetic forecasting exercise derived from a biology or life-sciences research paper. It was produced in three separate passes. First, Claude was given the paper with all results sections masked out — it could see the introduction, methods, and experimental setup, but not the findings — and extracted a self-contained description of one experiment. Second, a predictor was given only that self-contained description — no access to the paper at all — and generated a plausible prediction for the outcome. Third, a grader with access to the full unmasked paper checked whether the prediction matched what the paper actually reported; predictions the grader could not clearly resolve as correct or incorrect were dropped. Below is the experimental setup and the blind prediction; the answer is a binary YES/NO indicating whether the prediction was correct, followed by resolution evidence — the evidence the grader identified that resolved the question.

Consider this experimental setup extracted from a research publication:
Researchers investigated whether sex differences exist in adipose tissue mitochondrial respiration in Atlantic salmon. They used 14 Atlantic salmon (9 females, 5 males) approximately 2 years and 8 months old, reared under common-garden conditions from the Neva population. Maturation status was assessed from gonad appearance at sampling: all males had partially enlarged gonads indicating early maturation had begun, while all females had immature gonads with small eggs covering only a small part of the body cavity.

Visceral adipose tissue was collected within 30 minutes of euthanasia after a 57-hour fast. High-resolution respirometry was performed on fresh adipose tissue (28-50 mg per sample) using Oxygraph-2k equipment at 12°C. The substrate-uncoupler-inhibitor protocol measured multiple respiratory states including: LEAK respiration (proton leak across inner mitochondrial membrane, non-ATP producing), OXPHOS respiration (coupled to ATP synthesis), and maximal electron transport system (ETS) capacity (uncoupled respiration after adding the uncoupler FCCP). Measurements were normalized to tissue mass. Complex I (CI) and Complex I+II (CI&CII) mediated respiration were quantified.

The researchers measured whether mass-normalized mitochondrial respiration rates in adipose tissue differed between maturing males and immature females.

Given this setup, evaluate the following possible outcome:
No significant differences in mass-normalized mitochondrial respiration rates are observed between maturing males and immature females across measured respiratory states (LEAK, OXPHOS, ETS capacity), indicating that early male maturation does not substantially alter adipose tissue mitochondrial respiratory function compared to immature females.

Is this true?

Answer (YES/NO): YES